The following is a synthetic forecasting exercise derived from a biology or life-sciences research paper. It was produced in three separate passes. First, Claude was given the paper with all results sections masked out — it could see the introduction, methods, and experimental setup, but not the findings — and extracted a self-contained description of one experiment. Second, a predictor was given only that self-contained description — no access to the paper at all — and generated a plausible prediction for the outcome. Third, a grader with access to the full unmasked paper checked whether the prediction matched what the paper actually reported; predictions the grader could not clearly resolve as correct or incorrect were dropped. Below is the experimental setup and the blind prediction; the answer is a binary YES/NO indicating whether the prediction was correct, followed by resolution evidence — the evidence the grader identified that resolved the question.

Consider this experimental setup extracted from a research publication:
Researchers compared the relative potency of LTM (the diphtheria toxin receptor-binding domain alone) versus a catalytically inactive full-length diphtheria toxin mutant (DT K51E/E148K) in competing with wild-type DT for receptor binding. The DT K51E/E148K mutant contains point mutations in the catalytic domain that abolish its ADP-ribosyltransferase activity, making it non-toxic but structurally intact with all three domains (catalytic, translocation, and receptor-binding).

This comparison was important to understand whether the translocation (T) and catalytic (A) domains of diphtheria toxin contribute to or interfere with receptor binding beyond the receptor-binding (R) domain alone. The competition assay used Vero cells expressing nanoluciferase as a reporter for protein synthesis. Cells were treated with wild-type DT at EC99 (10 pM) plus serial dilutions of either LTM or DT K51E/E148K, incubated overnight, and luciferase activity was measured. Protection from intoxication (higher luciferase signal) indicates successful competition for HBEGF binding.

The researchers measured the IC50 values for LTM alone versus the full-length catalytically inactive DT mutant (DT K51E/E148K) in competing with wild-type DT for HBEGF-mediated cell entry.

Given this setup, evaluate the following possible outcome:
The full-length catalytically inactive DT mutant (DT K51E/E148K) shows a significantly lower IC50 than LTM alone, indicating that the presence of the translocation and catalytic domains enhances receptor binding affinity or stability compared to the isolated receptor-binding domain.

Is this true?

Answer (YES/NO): NO